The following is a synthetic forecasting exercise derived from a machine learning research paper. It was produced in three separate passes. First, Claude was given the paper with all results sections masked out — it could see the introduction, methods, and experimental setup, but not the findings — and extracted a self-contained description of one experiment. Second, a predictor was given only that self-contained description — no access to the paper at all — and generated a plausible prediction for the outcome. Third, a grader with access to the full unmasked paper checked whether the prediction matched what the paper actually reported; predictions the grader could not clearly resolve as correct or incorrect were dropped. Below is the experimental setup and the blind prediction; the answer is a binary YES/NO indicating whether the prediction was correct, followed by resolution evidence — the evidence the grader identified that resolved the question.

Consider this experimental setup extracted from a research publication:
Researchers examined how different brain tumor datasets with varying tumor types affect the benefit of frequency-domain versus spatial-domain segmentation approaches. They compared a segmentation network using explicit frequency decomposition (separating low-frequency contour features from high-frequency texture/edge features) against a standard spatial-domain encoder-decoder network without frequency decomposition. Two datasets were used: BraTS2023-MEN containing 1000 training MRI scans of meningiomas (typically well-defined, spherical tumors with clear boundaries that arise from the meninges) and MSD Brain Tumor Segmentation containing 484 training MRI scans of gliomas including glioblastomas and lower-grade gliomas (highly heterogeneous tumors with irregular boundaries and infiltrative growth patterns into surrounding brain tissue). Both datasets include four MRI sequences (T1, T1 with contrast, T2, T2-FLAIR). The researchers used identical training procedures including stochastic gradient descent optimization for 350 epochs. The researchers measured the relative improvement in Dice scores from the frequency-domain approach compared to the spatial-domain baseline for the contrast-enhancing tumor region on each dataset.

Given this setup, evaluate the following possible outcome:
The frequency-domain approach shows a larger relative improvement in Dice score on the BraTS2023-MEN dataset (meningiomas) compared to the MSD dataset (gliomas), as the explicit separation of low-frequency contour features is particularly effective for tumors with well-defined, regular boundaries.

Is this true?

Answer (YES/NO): YES